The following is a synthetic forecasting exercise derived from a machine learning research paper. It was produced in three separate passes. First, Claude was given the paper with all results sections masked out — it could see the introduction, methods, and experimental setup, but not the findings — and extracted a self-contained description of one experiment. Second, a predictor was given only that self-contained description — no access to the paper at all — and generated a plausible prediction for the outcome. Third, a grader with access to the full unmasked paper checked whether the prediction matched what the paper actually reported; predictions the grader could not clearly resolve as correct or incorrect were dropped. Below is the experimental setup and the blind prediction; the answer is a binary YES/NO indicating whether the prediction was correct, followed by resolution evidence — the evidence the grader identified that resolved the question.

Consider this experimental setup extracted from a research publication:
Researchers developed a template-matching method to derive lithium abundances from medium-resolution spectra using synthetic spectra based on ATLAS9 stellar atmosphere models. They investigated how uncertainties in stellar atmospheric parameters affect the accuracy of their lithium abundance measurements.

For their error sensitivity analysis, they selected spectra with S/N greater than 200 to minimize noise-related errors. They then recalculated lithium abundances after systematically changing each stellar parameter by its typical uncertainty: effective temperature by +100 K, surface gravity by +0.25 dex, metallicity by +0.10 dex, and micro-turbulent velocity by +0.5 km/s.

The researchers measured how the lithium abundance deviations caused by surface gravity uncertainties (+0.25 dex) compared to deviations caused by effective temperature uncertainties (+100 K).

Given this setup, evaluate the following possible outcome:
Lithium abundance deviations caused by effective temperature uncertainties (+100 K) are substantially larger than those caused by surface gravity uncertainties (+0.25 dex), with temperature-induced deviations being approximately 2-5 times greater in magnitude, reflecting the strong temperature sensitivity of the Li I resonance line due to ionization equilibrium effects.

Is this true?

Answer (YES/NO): YES